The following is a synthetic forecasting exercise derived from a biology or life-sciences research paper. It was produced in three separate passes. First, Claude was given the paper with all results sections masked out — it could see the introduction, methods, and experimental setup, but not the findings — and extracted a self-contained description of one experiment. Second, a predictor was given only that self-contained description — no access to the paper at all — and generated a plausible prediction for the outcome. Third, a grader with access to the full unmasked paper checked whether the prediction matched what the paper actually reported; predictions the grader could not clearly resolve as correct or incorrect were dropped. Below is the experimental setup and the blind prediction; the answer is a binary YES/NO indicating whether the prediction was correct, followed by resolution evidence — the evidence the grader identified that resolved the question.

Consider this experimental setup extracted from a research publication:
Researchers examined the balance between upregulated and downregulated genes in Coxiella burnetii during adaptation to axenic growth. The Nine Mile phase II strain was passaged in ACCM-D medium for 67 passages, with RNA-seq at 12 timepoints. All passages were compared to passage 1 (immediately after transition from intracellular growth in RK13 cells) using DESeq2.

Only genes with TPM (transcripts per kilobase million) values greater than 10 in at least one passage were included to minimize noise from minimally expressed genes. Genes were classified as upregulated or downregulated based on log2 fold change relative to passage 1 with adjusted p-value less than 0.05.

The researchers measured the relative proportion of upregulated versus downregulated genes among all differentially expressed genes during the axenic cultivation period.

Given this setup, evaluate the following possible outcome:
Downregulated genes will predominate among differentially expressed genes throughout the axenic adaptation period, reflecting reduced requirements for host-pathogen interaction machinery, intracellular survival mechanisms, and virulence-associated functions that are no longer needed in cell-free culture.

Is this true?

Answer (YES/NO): NO